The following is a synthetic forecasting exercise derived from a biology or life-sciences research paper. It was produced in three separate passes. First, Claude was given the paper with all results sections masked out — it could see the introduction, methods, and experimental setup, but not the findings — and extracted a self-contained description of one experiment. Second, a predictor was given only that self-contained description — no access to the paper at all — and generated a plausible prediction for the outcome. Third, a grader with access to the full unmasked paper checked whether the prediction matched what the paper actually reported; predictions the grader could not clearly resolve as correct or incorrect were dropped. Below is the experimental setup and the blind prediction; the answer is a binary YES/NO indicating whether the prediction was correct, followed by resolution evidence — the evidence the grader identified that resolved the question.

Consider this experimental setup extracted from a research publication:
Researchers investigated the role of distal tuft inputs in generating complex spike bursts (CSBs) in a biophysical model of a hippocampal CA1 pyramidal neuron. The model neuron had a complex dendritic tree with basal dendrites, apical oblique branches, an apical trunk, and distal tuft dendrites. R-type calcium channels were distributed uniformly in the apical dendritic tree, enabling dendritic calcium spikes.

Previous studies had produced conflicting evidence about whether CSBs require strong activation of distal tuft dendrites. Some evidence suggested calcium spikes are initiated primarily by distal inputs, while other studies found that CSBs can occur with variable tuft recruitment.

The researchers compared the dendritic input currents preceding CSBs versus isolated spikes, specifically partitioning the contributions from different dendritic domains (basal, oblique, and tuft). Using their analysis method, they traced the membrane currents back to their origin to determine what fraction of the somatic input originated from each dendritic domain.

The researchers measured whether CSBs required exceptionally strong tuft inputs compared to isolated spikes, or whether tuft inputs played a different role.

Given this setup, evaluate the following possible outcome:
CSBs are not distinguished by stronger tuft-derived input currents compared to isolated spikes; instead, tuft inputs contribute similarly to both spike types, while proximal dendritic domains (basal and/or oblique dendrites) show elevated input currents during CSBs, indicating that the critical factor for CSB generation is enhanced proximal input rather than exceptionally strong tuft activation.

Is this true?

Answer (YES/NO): NO